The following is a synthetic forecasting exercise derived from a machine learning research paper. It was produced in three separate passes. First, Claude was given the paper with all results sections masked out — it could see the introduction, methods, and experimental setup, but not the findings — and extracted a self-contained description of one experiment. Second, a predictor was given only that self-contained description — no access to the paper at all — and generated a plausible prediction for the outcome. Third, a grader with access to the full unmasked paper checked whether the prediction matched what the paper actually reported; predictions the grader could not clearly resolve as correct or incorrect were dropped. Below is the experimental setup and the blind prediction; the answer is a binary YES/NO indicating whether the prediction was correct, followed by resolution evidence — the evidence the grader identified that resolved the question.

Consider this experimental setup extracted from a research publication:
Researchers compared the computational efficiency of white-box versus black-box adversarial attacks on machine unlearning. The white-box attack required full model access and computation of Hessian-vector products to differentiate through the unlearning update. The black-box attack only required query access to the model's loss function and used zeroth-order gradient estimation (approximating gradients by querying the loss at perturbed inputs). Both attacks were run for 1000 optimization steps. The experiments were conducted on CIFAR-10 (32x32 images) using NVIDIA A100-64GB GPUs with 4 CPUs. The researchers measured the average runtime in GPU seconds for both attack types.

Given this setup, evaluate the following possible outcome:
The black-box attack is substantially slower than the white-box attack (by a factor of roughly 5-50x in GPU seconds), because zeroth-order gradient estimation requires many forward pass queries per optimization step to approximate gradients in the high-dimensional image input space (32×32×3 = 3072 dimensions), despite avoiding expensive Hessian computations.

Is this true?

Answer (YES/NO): YES